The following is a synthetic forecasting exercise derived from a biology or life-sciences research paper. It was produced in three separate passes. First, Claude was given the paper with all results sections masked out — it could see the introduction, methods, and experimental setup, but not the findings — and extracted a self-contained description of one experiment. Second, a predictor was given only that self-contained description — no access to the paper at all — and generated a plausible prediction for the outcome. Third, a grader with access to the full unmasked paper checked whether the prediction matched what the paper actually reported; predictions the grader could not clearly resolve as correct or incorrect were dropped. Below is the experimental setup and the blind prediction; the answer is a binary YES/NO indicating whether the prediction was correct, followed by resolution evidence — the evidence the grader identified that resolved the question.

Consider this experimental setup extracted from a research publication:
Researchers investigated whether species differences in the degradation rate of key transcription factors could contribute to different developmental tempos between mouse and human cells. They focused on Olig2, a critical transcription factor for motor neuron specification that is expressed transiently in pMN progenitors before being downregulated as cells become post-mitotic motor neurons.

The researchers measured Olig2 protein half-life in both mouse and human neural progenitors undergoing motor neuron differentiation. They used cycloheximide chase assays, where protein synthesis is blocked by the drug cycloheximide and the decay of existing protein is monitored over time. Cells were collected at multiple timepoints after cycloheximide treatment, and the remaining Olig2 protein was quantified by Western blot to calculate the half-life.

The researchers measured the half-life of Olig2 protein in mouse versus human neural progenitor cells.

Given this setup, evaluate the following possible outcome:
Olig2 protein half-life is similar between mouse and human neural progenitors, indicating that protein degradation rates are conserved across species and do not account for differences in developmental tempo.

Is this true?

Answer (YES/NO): NO